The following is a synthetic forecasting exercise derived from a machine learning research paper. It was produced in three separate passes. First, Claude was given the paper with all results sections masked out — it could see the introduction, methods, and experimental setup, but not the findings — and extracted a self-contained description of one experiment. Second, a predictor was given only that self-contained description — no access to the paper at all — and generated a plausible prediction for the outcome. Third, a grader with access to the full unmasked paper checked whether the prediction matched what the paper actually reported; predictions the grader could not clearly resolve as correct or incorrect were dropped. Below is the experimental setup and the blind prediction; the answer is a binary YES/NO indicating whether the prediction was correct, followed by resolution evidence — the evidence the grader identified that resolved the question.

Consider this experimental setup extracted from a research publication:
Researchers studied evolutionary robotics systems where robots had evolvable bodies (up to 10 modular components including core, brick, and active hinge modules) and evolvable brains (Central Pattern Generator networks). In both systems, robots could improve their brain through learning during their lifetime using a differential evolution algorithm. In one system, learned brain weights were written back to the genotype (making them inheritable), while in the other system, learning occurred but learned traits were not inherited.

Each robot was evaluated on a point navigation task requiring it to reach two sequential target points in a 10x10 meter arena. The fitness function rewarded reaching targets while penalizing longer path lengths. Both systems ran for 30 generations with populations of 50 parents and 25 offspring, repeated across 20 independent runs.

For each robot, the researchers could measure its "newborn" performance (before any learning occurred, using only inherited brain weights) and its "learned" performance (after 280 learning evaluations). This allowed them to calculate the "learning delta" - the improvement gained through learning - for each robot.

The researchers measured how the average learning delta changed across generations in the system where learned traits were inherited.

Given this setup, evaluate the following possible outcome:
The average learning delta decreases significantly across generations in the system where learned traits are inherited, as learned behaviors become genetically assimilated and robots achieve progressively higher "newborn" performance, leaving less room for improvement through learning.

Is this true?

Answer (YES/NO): NO